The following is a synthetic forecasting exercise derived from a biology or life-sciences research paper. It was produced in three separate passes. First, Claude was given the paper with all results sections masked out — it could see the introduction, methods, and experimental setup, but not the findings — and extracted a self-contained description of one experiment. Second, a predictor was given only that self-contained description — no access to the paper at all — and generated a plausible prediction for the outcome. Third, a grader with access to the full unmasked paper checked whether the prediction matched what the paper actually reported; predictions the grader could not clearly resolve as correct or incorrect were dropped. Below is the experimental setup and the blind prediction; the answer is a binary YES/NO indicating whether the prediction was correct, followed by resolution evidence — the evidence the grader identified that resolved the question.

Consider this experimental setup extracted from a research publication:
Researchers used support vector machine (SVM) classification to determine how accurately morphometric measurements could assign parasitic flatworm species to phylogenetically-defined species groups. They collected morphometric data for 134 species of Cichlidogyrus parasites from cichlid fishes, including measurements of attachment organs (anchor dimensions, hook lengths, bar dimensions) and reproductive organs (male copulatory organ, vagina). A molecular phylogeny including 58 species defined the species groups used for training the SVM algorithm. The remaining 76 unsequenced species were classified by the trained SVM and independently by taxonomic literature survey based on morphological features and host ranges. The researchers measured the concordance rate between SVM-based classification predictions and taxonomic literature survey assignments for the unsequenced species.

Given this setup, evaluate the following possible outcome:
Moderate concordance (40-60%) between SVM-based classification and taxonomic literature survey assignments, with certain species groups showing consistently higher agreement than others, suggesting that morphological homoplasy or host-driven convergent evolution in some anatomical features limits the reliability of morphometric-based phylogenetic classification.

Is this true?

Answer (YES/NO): NO